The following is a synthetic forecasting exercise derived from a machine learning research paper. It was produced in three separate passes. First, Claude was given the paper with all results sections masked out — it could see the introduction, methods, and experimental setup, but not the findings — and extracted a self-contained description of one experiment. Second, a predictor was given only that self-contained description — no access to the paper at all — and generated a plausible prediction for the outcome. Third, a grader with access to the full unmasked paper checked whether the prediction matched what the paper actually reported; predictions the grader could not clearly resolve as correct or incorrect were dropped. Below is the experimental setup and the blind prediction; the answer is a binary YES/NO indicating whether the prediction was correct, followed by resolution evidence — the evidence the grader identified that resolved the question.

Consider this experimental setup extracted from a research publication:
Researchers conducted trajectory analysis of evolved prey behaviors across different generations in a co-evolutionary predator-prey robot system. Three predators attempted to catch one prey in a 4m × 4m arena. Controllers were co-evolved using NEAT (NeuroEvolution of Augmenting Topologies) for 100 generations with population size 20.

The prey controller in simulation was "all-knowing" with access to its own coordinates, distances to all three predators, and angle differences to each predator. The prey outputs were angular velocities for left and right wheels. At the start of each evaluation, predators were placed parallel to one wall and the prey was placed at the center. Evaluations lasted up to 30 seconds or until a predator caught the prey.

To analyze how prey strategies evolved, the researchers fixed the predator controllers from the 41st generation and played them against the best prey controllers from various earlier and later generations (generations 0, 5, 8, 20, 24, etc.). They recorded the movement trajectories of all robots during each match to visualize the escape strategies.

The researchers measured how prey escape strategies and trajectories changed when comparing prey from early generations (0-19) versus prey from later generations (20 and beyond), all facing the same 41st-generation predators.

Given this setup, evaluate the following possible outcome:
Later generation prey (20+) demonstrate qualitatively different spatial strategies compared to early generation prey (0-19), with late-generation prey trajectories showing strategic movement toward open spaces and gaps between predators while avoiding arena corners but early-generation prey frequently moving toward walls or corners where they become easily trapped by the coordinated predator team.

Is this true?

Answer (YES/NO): NO